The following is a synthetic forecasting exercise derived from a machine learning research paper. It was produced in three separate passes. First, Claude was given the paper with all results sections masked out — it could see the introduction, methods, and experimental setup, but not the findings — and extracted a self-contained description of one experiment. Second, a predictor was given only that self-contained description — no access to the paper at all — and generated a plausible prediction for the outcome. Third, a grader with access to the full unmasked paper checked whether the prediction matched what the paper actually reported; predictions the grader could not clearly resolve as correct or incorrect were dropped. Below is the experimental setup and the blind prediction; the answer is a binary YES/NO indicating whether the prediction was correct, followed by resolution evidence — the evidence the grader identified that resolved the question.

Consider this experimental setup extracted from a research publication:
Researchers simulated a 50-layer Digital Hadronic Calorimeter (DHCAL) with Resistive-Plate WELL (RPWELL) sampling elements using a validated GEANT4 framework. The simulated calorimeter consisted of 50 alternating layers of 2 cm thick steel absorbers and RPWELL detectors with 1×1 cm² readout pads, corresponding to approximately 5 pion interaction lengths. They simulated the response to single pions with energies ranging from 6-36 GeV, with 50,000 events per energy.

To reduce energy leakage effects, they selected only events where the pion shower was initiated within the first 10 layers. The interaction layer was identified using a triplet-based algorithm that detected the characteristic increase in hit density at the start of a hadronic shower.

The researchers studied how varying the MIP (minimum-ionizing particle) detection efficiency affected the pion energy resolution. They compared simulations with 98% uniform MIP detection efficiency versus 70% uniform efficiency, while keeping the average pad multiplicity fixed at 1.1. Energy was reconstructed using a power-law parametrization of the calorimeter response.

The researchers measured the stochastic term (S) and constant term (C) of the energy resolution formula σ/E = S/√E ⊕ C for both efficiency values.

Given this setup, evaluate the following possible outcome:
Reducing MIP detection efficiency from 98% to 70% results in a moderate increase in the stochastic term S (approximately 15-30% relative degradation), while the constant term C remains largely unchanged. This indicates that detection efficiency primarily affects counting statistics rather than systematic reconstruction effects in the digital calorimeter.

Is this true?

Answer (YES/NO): NO